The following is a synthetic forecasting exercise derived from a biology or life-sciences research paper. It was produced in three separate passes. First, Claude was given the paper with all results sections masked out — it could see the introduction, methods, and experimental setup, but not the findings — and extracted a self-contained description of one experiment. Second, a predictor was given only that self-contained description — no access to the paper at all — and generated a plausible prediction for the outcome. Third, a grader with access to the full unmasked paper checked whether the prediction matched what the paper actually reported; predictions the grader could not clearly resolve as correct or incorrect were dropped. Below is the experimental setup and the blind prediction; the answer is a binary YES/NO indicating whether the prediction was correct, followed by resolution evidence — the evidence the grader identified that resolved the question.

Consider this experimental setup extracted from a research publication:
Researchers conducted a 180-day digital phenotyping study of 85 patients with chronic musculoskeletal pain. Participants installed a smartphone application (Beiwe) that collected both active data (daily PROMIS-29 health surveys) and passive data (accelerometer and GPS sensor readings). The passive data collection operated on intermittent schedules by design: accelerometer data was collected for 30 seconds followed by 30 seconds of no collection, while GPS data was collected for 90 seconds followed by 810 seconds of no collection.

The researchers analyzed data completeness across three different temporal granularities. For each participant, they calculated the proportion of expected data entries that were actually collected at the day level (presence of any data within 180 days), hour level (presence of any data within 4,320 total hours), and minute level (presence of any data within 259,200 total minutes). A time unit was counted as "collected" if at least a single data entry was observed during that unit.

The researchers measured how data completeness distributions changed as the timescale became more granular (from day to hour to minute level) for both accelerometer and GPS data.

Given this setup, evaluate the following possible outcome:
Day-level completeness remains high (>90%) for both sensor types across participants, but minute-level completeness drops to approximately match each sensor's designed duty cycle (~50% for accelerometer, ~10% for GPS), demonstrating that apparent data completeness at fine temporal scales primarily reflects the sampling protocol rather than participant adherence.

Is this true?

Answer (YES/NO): NO